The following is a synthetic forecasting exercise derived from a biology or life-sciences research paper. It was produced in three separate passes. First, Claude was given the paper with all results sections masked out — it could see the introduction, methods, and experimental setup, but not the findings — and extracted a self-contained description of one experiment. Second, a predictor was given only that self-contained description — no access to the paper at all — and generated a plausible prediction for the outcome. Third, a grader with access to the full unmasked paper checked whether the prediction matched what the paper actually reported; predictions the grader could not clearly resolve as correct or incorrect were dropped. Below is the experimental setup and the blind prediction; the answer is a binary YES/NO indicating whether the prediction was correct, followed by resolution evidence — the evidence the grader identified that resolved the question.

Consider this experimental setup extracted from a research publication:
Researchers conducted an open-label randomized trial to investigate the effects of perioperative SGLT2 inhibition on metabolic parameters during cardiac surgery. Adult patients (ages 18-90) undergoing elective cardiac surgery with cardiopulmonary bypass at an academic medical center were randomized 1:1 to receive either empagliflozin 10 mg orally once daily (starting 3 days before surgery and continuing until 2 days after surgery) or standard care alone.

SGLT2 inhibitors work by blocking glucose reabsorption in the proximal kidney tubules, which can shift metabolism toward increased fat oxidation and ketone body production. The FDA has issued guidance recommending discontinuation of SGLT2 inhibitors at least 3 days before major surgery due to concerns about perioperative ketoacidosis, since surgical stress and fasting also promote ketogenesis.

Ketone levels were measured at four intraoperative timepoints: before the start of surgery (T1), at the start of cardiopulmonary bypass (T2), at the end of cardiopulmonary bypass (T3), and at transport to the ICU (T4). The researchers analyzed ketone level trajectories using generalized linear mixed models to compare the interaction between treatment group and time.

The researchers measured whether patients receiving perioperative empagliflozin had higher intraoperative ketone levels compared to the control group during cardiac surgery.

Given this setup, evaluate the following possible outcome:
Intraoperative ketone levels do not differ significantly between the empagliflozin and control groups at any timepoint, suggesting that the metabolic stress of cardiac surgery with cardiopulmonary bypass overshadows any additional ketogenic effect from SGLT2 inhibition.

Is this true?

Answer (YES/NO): YES